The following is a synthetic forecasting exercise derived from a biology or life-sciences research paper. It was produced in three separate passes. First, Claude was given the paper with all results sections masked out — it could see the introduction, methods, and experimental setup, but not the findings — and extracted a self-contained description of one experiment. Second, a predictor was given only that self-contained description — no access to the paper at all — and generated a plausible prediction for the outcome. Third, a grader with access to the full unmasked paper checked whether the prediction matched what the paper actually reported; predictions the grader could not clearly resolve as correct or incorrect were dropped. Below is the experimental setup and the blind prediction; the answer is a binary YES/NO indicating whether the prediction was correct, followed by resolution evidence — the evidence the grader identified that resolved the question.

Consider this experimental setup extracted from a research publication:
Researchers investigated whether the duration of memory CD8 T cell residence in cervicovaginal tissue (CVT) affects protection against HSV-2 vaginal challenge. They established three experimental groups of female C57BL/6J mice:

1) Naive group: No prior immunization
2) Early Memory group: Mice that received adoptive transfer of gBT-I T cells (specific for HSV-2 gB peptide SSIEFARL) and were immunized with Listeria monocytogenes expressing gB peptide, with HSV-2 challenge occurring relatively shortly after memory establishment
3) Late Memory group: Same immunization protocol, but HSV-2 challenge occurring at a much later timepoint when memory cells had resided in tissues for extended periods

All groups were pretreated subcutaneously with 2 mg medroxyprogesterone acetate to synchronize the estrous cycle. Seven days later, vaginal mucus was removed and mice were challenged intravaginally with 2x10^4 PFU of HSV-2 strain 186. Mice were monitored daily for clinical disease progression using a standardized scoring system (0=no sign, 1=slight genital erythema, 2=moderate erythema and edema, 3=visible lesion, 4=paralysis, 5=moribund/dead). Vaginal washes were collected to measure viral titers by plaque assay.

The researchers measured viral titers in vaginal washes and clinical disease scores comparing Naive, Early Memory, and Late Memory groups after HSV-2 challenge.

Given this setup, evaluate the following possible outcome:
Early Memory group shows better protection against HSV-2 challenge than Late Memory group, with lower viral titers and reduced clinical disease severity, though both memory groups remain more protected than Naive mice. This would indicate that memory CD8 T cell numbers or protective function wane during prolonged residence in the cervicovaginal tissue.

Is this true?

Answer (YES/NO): YES